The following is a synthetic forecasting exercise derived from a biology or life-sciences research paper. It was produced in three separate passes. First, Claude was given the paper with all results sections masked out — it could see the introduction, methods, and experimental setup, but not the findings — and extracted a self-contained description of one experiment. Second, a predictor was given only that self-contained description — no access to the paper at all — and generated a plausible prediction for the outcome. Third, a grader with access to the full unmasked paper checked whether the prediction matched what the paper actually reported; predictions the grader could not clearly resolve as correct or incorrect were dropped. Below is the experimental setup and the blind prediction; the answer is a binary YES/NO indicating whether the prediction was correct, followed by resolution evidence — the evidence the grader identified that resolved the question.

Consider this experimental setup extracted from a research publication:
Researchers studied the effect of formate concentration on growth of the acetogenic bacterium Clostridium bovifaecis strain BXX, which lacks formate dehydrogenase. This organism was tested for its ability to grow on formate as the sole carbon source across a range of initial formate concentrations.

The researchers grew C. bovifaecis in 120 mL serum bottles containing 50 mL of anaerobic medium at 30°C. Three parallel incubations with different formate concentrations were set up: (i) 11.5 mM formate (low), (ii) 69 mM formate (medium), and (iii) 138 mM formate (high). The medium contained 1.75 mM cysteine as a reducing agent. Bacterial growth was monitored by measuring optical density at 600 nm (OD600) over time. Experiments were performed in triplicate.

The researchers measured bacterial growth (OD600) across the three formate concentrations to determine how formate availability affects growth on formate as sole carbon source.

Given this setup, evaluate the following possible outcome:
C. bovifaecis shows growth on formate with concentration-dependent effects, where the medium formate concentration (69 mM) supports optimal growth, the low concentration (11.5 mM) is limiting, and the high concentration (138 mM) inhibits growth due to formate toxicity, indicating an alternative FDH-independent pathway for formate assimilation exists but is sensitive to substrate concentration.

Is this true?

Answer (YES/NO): NO